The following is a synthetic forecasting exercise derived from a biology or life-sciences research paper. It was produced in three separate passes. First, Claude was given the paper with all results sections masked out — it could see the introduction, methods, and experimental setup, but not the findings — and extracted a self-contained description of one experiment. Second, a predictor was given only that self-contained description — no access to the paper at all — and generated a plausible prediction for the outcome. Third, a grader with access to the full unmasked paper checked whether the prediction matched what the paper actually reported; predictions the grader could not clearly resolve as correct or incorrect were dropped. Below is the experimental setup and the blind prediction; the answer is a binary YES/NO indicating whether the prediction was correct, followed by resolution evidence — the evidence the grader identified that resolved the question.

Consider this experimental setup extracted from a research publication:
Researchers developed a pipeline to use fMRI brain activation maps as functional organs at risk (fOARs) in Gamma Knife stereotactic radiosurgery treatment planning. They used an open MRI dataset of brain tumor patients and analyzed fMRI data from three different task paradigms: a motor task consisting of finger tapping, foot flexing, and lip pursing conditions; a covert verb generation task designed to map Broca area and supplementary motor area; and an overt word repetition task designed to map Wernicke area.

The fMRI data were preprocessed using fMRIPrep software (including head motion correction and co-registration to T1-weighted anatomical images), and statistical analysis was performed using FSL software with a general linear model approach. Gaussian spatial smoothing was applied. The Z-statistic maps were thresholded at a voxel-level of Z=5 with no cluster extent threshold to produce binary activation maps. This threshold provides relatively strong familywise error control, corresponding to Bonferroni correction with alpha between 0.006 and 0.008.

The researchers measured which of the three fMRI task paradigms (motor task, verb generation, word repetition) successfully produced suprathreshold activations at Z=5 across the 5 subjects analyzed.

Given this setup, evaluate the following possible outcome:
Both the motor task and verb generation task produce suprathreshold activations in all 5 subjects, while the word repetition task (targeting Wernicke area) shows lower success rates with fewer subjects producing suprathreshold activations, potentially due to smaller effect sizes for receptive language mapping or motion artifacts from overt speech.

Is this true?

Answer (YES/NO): NO